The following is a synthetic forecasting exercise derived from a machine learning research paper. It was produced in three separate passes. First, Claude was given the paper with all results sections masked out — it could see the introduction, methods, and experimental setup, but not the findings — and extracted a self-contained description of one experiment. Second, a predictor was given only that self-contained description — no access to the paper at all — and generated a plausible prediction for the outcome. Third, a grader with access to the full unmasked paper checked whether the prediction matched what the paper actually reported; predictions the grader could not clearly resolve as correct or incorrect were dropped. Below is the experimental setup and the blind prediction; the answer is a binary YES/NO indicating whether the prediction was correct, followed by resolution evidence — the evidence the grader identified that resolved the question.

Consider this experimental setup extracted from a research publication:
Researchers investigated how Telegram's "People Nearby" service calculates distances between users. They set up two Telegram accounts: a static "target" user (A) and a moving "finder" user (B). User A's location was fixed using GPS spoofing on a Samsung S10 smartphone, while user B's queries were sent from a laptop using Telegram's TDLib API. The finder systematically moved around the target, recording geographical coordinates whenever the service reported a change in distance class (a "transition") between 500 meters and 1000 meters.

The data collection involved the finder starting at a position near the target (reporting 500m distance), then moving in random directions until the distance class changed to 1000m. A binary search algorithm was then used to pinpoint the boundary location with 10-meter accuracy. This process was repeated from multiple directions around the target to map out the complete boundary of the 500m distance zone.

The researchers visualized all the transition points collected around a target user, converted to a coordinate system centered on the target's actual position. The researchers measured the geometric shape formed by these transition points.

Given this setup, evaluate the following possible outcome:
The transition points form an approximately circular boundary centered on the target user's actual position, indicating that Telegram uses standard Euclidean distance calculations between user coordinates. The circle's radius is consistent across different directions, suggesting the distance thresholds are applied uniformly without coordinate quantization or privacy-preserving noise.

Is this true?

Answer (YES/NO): NO